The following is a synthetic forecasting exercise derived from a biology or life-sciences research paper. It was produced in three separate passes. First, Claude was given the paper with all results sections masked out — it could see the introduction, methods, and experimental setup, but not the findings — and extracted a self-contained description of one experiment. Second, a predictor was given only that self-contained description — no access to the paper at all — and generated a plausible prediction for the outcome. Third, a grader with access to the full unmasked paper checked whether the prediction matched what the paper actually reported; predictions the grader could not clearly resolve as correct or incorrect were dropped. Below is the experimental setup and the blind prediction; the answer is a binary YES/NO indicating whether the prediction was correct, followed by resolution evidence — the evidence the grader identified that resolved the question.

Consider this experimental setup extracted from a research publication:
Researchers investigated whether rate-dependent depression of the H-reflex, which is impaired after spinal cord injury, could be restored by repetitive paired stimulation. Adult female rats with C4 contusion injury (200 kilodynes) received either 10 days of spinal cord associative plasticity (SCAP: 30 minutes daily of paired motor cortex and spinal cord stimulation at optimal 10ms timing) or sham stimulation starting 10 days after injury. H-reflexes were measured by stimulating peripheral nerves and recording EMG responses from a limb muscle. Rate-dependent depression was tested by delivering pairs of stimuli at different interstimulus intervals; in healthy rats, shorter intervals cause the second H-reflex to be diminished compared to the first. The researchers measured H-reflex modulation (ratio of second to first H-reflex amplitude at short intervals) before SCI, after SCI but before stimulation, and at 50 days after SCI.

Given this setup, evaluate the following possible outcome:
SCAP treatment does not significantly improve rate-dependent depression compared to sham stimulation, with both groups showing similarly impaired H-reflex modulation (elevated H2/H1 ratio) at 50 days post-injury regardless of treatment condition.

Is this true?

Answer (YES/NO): NO